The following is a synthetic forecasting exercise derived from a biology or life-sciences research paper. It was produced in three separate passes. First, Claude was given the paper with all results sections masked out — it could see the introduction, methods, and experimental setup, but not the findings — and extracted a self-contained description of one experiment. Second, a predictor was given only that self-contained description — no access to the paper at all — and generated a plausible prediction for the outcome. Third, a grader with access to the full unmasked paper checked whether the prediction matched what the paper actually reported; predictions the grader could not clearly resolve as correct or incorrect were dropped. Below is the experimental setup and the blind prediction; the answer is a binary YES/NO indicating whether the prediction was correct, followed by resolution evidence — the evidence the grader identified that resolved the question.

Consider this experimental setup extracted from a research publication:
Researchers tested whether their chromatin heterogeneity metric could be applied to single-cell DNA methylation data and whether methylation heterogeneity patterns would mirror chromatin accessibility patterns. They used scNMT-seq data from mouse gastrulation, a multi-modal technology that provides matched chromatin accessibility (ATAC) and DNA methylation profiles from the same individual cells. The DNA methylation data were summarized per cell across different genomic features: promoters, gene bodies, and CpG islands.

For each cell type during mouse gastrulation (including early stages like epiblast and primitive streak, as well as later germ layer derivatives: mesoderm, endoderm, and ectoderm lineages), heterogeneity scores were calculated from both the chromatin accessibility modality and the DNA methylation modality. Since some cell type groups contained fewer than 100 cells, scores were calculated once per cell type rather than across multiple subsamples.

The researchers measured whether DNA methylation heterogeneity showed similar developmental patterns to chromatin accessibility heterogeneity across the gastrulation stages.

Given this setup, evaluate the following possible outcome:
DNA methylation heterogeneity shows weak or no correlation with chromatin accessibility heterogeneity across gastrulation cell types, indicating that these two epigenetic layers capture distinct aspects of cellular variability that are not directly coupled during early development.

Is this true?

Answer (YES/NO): NO